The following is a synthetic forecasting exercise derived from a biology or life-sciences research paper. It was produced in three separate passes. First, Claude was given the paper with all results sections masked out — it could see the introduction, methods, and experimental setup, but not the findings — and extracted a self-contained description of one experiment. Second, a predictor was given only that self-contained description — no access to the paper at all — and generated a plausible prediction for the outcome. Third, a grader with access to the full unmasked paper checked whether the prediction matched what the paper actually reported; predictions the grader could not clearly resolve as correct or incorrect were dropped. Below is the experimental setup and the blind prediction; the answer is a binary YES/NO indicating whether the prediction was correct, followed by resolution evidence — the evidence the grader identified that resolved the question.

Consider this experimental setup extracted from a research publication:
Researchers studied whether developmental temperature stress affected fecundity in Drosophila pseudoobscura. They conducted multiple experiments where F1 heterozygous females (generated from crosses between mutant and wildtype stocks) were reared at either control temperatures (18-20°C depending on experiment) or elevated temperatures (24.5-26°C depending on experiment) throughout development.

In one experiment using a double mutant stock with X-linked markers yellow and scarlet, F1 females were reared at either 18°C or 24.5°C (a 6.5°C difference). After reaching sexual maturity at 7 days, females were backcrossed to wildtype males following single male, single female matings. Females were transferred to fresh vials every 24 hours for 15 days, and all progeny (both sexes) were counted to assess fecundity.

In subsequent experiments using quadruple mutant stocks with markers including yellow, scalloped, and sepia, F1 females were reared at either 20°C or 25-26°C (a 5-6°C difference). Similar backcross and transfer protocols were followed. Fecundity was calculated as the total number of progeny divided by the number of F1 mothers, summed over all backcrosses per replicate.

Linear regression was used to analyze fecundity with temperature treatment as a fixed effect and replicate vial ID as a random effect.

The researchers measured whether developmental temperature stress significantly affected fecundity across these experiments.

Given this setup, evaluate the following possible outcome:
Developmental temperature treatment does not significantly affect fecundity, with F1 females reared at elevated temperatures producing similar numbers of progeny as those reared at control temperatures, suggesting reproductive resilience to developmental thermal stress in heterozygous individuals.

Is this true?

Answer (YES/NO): NO